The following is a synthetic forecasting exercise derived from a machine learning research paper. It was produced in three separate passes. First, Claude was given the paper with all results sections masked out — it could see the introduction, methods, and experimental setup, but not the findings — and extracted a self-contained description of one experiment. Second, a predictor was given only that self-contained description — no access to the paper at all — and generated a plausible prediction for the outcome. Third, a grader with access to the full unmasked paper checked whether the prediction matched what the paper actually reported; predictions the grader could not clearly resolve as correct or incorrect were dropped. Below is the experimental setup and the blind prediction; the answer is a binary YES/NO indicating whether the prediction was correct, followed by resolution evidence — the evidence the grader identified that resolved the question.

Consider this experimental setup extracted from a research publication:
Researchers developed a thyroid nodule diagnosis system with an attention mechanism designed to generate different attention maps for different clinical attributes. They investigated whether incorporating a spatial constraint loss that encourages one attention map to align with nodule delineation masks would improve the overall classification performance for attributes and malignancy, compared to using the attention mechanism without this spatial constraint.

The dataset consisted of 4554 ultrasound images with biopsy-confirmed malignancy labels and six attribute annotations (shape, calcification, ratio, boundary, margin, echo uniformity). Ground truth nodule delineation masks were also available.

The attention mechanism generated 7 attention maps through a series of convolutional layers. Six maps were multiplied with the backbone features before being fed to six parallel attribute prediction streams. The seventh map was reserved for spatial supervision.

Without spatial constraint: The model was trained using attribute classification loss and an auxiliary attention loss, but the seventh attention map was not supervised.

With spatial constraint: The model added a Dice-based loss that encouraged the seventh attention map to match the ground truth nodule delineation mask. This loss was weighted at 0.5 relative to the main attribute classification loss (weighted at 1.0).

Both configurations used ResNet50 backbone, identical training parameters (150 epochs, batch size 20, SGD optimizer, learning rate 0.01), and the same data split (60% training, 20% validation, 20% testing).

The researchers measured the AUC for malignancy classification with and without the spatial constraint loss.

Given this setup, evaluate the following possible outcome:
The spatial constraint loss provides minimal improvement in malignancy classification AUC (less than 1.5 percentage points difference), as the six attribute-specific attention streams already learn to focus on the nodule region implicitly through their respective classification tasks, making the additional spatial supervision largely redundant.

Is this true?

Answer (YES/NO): NO